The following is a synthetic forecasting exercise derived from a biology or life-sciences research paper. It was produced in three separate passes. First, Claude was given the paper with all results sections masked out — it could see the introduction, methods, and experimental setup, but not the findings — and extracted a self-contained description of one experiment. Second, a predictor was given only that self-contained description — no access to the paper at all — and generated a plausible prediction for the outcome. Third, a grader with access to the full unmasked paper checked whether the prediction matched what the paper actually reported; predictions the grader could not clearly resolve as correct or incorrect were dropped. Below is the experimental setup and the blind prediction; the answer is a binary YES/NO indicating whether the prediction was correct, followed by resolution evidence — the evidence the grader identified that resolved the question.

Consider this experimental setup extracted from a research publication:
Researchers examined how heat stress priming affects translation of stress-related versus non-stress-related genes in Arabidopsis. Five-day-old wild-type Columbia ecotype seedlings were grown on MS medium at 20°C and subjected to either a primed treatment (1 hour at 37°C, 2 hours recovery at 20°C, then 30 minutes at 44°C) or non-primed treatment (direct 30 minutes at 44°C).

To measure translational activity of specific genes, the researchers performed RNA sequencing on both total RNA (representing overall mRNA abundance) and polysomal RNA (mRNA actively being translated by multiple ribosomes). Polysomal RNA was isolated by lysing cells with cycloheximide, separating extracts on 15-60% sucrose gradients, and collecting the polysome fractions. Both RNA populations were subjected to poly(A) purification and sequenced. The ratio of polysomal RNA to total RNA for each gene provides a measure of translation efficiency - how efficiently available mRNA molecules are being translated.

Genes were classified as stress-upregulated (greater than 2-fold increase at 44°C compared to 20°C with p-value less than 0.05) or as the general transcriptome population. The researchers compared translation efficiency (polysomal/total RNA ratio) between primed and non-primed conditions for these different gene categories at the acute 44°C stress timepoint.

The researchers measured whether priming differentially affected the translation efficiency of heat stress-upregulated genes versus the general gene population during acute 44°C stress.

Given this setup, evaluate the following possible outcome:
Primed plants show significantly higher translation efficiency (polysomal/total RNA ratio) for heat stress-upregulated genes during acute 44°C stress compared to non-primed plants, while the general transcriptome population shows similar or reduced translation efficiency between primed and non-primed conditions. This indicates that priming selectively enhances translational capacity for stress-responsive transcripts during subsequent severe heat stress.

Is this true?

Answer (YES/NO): NO